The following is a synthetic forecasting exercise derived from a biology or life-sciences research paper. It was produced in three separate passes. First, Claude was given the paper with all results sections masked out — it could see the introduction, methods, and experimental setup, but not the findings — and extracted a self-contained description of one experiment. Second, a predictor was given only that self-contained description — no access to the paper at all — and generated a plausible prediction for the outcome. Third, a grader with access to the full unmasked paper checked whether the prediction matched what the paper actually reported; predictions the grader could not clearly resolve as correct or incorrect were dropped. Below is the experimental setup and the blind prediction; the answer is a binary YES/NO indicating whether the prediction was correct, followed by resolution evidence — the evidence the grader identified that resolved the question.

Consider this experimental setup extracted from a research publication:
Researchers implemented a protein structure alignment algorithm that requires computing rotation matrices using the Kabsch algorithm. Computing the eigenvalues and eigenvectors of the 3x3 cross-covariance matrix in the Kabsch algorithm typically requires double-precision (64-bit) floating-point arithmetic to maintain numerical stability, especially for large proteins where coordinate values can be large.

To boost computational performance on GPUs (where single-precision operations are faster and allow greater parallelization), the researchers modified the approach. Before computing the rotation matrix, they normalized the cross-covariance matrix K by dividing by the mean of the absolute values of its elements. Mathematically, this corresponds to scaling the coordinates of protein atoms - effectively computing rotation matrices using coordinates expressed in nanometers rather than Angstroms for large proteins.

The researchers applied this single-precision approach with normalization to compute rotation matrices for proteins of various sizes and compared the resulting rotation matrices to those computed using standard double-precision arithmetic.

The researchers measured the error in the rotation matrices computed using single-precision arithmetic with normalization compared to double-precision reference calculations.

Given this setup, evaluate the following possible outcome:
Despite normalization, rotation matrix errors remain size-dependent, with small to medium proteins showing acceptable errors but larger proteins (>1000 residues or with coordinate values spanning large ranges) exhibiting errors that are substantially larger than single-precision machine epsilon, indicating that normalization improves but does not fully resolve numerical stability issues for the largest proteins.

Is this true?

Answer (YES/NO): NO